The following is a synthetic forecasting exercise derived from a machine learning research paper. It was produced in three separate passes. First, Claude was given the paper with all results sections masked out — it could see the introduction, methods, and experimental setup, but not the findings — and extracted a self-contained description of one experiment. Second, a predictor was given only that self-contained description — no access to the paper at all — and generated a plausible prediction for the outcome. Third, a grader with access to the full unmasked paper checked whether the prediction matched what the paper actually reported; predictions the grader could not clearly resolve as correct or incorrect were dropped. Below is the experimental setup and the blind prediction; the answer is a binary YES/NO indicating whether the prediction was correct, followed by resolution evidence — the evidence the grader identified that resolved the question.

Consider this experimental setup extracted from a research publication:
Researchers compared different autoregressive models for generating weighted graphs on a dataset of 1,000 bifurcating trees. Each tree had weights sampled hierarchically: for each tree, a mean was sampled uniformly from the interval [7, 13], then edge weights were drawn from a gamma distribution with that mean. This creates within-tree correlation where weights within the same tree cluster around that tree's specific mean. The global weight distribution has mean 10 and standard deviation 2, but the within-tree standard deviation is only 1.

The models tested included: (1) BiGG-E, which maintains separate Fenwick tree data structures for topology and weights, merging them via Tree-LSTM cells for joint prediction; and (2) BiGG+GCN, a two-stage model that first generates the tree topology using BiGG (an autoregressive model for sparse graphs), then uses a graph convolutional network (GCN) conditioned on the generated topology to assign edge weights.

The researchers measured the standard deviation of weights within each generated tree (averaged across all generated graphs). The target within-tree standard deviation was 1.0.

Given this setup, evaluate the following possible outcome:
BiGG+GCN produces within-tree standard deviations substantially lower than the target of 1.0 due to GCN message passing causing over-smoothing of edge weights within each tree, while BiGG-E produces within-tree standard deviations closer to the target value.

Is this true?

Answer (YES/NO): NO